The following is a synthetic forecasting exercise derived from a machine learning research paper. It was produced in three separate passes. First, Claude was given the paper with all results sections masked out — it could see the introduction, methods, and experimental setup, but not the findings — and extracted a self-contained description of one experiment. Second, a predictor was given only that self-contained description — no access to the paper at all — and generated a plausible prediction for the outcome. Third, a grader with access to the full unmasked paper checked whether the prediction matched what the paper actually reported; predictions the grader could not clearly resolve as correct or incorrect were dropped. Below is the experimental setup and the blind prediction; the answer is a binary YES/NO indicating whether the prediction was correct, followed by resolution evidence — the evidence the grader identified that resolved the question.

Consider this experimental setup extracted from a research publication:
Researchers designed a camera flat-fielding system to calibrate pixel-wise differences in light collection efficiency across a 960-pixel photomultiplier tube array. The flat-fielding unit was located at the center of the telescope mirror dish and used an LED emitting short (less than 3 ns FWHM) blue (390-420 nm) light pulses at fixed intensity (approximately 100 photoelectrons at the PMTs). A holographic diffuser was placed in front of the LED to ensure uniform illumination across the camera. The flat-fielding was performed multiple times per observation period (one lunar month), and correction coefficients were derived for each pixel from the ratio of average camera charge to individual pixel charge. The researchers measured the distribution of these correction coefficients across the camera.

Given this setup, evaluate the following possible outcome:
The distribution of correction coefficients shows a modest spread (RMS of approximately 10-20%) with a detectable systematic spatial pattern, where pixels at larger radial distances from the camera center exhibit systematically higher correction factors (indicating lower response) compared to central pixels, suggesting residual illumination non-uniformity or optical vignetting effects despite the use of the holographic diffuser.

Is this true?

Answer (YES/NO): NO